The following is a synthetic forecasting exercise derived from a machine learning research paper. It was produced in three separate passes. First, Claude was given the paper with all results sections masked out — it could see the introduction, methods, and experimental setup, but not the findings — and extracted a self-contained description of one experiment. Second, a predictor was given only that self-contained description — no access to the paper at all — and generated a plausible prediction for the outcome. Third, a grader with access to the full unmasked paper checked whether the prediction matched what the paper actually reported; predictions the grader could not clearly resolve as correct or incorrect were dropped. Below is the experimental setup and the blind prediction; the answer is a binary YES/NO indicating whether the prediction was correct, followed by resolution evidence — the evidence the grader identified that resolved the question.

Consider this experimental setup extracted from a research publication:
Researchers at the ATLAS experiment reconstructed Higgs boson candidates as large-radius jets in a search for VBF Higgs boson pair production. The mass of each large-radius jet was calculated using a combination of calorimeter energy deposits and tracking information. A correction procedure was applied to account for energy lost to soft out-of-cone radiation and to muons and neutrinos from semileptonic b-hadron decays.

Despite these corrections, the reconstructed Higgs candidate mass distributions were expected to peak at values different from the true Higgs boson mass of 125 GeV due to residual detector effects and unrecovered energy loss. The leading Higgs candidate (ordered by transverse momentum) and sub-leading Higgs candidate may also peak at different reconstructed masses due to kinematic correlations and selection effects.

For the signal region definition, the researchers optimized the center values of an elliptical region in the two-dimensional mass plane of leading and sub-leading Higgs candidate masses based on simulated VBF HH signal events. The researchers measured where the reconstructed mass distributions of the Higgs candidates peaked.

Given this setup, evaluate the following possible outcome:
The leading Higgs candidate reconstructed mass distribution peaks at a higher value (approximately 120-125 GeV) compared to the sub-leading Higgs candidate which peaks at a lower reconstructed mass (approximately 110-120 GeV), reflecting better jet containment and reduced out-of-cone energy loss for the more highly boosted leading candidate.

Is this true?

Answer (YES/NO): YES